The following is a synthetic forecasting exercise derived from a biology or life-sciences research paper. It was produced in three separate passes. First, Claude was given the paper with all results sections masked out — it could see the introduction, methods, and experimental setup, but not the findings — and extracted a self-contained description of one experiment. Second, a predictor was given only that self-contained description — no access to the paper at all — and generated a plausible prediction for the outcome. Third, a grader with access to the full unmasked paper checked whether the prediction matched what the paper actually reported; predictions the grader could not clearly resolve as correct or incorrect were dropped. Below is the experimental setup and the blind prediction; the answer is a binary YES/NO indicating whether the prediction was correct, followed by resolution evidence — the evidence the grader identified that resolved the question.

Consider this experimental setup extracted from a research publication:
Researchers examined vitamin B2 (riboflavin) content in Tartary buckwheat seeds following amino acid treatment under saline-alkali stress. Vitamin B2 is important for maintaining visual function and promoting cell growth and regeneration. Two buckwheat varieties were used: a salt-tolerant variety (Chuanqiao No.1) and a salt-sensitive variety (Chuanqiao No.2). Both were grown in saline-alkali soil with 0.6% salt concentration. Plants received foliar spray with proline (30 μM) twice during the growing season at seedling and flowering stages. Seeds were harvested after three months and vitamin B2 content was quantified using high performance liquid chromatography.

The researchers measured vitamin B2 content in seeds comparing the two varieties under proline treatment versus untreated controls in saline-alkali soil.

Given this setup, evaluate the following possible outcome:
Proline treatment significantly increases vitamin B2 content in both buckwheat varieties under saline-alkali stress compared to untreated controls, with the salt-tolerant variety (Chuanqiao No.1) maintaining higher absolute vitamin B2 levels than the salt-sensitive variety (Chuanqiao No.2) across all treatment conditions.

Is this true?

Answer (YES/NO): NO